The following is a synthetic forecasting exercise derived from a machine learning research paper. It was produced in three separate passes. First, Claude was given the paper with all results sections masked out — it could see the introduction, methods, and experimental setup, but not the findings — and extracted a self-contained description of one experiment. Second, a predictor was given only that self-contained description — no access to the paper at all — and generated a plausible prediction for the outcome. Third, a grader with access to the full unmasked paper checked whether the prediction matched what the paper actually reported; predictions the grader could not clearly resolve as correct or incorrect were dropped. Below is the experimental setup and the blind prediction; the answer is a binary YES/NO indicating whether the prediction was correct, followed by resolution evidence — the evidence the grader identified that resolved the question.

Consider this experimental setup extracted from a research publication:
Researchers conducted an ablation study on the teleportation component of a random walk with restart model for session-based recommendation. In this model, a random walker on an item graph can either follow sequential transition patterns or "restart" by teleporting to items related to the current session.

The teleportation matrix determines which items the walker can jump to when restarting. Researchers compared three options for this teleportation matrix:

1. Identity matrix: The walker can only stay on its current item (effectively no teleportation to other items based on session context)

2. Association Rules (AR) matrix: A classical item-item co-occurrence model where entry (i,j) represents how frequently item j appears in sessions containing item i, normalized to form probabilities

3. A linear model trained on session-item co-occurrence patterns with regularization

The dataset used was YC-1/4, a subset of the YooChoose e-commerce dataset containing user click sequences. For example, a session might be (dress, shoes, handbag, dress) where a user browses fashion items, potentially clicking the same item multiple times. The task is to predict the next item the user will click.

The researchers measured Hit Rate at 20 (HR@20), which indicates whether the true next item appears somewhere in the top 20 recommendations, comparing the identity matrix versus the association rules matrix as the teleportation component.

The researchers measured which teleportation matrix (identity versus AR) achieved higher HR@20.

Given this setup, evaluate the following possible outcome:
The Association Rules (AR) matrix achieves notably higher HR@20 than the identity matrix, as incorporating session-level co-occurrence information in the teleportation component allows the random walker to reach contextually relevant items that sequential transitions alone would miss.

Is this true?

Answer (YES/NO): NO